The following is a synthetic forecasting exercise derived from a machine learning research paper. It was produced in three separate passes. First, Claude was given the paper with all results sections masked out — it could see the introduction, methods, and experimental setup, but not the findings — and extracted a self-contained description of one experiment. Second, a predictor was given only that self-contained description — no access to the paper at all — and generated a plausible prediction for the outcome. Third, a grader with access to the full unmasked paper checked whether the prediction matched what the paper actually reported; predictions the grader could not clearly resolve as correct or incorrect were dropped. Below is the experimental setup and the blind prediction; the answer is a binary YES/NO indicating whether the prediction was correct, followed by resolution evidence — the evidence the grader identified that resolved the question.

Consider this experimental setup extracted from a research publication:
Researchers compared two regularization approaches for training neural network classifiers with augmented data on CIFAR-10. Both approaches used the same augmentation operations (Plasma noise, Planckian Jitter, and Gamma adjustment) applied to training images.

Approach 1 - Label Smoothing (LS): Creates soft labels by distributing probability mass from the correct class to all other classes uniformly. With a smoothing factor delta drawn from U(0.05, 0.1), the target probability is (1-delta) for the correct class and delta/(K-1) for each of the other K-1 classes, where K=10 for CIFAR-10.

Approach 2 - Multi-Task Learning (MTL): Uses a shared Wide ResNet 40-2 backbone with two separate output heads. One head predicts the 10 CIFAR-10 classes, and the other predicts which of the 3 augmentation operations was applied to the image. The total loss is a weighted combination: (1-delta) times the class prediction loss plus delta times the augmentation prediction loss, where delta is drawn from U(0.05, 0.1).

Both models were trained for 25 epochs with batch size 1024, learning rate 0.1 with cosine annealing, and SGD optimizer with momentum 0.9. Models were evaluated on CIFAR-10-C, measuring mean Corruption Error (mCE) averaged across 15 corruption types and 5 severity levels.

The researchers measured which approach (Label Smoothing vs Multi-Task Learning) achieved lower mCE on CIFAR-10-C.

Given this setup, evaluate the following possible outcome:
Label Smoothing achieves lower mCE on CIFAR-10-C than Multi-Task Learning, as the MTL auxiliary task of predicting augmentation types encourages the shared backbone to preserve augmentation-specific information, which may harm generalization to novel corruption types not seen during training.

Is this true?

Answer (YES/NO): NO